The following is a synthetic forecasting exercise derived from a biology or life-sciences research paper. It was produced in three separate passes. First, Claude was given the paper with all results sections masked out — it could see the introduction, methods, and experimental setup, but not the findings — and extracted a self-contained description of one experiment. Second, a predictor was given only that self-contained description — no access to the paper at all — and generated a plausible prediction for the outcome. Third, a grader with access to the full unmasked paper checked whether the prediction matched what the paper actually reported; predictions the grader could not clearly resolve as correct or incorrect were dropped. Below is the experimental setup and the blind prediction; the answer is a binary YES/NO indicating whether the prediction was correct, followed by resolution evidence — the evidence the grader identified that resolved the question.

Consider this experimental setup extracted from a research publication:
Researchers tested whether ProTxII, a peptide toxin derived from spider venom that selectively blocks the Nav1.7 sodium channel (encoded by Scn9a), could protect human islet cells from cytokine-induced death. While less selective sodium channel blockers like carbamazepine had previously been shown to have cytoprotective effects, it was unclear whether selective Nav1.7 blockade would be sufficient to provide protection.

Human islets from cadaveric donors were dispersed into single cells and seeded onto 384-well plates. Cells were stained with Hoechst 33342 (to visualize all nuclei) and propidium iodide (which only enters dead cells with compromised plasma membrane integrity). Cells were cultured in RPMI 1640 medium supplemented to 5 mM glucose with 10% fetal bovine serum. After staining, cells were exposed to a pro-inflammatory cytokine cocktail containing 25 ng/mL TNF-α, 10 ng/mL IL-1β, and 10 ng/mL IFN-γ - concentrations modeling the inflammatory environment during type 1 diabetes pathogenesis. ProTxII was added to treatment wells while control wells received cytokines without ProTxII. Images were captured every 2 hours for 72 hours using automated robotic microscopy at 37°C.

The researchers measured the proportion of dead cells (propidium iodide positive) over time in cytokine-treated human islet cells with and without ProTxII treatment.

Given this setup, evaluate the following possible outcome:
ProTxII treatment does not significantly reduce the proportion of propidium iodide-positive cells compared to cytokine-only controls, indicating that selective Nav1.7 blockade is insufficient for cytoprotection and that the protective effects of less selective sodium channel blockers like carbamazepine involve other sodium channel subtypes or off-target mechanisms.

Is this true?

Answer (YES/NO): NO